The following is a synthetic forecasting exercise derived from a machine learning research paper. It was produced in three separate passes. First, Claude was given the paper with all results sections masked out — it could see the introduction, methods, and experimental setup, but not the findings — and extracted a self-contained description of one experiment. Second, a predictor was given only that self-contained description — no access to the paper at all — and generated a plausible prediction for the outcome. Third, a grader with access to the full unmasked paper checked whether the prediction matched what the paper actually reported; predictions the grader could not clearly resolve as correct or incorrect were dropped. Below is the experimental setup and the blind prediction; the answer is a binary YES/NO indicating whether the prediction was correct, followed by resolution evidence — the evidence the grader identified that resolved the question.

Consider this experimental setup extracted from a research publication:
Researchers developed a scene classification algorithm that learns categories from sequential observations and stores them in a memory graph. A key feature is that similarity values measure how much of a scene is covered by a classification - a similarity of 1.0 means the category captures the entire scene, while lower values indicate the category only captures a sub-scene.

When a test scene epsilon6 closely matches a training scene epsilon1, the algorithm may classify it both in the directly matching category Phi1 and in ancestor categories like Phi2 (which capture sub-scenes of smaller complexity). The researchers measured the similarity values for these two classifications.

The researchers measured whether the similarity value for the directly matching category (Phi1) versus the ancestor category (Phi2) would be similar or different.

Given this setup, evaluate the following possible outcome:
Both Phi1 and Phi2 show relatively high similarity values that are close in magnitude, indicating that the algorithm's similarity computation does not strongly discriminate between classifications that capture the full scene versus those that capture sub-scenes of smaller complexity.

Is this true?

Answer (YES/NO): NO